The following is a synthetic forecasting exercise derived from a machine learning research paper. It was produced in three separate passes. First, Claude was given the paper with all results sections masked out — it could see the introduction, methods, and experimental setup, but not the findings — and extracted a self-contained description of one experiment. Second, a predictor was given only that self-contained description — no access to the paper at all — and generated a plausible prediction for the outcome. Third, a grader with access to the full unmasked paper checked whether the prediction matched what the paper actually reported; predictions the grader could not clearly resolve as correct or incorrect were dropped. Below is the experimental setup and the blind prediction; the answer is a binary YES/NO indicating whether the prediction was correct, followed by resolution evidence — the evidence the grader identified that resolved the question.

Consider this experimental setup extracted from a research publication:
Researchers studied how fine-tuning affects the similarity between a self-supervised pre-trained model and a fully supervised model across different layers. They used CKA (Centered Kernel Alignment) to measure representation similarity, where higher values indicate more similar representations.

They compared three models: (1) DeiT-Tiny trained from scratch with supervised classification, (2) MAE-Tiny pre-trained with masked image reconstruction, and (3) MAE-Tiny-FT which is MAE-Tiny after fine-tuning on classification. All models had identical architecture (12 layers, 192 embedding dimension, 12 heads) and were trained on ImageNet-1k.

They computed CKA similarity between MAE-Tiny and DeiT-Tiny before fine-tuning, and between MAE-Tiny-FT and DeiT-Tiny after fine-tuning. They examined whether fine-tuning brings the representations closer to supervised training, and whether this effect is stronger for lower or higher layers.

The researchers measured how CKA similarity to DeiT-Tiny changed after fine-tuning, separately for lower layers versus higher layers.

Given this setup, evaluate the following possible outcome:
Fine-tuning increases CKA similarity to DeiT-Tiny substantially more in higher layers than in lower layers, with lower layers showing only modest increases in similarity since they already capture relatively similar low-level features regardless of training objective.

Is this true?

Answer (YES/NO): YES